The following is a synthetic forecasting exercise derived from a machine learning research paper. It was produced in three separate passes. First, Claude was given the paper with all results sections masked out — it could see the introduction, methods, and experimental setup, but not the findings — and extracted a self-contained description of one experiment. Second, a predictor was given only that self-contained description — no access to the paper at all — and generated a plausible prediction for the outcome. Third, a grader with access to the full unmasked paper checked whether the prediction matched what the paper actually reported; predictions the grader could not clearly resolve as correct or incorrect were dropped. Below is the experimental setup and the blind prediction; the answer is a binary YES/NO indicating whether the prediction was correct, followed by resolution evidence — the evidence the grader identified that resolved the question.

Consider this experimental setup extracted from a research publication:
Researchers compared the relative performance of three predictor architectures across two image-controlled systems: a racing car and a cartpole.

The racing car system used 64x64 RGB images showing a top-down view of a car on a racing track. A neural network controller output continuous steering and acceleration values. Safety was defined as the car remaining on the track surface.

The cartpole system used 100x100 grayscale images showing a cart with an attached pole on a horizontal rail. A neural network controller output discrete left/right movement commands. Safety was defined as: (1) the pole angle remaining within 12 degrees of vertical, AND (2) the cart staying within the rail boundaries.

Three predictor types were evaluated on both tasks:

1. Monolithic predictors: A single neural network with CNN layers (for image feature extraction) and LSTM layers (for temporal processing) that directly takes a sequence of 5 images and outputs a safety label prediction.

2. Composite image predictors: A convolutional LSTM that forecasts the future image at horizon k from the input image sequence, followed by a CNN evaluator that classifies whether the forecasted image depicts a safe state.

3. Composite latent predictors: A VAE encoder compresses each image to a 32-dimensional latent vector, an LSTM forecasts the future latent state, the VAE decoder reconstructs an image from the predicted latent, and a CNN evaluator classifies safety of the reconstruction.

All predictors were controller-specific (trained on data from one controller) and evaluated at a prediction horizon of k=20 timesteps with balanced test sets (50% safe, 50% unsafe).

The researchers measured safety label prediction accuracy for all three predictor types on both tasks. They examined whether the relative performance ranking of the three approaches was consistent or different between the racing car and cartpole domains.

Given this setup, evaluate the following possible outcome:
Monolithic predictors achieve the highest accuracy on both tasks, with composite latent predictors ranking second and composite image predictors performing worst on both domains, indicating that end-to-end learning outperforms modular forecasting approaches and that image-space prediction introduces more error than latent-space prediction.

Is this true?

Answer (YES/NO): YES